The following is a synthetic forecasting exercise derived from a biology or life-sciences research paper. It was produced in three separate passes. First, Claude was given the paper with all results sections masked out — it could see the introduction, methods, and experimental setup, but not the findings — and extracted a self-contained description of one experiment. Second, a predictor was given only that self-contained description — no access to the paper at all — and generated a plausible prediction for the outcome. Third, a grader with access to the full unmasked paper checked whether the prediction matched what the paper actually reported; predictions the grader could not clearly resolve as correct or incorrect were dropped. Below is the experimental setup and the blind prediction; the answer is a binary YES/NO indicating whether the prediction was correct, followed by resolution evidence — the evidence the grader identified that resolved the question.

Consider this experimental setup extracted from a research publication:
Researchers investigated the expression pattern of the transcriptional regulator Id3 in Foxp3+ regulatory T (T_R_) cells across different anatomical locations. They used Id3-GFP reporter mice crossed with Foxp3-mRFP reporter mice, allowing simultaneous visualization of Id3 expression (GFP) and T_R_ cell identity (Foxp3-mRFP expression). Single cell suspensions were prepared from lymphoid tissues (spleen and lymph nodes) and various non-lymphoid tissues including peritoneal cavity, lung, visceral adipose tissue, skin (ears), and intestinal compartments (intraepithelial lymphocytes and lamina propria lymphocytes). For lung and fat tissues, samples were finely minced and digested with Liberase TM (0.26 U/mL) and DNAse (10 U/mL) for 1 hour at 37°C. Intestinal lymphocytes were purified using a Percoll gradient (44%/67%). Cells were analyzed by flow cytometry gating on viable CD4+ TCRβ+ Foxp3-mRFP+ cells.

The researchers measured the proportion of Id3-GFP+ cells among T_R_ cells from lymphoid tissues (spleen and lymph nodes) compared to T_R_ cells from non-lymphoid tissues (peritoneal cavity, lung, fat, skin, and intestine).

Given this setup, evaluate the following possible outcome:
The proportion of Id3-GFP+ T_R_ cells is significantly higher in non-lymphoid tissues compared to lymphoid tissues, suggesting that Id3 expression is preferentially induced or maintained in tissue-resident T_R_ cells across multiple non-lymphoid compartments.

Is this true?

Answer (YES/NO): NO